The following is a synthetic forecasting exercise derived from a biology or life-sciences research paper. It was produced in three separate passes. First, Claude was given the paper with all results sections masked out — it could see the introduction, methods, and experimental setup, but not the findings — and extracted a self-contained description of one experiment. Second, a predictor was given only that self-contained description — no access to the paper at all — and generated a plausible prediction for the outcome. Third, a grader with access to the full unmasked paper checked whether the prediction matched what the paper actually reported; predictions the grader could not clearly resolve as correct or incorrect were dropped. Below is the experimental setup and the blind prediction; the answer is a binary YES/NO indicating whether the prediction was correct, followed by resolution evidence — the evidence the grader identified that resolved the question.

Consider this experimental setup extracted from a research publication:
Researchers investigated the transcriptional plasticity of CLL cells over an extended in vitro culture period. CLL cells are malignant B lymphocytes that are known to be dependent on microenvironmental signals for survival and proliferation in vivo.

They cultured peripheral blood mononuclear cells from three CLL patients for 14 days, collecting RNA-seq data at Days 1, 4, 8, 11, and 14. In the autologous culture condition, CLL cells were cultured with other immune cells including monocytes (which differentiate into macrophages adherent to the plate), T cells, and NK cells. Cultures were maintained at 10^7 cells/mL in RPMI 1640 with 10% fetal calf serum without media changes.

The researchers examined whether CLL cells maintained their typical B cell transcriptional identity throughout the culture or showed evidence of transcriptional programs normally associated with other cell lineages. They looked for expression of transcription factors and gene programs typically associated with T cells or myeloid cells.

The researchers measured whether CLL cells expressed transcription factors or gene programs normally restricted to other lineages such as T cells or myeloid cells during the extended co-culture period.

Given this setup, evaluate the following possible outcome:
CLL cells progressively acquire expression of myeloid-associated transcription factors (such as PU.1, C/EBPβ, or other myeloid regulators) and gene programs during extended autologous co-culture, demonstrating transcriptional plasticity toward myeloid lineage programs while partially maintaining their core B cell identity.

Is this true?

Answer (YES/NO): NO